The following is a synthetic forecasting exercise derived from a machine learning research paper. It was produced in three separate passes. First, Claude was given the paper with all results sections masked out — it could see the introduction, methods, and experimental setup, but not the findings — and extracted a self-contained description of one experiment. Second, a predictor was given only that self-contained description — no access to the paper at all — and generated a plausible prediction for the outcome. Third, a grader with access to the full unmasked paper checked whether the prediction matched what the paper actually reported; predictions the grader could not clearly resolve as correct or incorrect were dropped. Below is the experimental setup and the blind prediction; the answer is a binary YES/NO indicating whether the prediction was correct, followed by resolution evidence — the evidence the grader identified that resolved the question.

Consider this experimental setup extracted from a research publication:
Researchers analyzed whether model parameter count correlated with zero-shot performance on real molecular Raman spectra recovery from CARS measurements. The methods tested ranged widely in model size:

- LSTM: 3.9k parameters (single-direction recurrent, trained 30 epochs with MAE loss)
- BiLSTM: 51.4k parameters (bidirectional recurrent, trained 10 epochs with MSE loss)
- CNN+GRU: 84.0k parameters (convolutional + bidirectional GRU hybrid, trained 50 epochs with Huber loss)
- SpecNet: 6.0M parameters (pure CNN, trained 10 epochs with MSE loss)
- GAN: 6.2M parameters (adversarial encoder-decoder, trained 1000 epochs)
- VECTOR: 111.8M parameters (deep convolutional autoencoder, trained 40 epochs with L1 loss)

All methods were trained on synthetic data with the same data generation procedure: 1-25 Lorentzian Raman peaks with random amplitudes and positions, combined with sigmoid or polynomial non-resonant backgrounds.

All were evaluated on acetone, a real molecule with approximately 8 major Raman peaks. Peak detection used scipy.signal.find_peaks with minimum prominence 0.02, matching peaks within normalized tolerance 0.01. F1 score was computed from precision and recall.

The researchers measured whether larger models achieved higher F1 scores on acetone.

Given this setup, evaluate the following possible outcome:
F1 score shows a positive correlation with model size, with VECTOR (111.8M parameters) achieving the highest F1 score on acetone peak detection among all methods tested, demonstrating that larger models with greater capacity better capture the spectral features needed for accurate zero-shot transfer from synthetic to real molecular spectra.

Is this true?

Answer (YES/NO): NO